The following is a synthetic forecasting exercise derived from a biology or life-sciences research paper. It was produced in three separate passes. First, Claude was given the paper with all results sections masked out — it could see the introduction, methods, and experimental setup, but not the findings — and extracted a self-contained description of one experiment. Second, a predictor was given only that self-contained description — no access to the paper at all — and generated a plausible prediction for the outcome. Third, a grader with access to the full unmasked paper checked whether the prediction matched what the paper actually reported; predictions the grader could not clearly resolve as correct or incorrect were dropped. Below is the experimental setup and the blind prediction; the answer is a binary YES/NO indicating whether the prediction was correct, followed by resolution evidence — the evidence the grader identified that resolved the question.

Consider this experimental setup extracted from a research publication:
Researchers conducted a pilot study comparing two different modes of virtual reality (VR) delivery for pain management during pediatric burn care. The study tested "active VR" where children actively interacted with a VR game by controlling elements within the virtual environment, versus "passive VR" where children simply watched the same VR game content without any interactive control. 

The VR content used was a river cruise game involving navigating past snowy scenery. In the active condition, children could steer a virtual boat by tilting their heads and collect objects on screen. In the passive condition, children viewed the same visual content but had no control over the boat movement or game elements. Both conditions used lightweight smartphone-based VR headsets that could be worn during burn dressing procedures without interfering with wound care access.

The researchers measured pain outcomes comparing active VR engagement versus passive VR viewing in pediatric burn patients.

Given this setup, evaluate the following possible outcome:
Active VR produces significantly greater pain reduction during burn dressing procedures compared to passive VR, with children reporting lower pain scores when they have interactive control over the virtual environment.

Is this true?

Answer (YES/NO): YES